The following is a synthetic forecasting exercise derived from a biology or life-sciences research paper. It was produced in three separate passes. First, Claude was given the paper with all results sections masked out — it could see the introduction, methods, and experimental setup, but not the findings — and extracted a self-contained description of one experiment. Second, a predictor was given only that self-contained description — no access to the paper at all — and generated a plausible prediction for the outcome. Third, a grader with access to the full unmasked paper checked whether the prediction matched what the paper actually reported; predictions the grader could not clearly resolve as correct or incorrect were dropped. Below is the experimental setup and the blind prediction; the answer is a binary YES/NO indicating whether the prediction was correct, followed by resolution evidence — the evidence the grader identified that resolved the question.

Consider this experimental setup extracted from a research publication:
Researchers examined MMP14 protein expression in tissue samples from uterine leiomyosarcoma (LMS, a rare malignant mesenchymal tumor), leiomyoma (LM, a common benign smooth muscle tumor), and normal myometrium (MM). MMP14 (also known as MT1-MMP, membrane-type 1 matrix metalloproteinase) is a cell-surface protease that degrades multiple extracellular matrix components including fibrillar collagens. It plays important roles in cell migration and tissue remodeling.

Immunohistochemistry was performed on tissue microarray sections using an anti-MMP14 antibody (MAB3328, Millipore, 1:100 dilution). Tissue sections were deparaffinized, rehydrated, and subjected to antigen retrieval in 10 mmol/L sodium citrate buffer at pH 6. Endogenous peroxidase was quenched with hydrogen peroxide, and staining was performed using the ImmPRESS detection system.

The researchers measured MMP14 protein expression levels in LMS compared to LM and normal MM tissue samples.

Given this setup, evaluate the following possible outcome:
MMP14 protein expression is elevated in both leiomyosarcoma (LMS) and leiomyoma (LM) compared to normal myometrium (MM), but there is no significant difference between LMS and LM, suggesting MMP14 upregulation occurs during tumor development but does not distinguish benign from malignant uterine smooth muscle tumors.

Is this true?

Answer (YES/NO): NO